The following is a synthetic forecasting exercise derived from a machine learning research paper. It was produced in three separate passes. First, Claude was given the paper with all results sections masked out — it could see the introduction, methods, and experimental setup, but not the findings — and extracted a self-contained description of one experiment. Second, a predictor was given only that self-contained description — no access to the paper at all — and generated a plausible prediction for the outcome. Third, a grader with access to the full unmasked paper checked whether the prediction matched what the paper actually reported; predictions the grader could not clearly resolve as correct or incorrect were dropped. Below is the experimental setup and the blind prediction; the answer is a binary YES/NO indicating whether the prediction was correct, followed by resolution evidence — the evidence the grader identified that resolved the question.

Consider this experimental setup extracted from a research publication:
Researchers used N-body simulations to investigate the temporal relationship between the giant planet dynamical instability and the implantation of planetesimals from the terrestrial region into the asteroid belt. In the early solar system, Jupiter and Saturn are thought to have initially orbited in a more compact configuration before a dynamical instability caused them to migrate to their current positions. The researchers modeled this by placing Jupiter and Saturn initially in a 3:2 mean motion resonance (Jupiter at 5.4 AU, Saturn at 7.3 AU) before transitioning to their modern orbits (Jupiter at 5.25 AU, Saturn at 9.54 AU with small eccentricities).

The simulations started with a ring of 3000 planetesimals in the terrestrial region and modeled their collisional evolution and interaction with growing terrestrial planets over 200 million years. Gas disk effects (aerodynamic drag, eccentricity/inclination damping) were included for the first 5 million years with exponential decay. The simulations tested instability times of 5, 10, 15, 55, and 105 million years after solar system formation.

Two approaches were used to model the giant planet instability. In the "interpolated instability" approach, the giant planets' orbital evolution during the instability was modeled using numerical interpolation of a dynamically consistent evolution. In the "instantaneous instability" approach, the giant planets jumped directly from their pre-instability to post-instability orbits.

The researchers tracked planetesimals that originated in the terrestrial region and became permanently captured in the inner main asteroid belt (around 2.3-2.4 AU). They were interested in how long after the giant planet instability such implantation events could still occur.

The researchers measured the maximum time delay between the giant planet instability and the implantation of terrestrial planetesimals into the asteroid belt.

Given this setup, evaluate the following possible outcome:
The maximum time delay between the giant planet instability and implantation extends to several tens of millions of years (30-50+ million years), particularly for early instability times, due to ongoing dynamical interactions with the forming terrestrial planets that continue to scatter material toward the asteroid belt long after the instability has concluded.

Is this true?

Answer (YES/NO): NO